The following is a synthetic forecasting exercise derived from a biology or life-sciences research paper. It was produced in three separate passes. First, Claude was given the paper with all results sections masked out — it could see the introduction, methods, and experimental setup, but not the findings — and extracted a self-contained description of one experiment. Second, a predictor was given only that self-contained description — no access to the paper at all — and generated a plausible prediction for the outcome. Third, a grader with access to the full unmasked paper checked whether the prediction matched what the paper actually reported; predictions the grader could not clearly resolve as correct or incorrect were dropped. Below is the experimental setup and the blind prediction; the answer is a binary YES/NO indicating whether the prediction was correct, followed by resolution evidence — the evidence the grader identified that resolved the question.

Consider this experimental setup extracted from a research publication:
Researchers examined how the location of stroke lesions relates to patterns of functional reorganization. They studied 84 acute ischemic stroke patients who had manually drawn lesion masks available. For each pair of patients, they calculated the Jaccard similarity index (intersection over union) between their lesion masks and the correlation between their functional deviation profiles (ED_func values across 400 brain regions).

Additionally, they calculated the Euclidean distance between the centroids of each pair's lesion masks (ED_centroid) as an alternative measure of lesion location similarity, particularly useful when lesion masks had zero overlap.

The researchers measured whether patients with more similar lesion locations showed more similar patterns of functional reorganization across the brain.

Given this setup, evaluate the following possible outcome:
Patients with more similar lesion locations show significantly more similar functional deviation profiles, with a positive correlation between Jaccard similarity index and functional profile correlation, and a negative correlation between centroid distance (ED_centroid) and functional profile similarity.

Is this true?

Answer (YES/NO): NO